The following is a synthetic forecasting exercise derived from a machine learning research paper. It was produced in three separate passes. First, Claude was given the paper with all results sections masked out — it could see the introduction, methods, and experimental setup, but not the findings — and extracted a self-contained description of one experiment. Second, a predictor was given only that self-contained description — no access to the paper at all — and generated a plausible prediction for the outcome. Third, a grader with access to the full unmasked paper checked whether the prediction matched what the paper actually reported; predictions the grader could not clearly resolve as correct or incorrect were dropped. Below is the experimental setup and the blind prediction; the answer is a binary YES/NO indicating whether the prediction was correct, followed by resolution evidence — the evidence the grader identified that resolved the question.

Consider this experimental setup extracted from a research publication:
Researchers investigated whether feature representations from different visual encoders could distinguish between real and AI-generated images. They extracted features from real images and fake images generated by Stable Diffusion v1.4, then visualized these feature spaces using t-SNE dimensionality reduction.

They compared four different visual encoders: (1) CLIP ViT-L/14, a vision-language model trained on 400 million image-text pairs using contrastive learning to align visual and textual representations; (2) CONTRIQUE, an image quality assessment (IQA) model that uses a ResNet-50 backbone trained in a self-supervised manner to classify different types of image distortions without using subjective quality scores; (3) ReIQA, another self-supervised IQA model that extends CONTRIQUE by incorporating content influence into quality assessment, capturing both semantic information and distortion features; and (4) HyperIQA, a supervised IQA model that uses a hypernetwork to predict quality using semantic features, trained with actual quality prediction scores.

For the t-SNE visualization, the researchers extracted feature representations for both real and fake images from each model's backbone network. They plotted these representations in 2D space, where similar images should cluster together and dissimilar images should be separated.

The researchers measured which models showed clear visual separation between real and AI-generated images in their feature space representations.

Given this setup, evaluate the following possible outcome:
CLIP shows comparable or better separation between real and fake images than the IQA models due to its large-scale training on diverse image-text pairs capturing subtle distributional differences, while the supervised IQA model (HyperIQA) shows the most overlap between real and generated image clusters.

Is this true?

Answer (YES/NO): NO